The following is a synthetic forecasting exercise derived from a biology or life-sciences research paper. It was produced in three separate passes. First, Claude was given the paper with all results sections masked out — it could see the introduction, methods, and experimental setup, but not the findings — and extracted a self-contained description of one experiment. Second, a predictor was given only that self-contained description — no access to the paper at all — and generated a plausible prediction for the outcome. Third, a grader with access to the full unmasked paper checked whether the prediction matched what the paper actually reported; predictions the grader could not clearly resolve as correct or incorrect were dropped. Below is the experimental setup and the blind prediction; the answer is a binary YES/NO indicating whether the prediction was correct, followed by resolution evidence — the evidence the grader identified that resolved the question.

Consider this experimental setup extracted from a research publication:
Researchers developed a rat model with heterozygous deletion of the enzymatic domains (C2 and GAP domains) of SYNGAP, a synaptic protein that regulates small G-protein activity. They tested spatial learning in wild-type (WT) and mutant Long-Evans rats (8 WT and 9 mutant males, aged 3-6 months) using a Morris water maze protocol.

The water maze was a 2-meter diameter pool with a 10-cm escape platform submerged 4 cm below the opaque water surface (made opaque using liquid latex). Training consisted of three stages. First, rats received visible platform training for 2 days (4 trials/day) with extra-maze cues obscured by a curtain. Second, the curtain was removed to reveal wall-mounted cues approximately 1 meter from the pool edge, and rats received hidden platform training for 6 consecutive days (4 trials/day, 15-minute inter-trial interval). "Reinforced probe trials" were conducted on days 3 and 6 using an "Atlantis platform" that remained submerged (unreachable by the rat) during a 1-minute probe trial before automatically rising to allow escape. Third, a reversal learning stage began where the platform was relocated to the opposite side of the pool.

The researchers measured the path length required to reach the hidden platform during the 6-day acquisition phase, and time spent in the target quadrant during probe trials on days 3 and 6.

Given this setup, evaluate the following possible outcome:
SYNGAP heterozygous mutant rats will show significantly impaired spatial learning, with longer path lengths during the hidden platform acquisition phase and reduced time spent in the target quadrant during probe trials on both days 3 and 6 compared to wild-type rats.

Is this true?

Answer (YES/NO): NO